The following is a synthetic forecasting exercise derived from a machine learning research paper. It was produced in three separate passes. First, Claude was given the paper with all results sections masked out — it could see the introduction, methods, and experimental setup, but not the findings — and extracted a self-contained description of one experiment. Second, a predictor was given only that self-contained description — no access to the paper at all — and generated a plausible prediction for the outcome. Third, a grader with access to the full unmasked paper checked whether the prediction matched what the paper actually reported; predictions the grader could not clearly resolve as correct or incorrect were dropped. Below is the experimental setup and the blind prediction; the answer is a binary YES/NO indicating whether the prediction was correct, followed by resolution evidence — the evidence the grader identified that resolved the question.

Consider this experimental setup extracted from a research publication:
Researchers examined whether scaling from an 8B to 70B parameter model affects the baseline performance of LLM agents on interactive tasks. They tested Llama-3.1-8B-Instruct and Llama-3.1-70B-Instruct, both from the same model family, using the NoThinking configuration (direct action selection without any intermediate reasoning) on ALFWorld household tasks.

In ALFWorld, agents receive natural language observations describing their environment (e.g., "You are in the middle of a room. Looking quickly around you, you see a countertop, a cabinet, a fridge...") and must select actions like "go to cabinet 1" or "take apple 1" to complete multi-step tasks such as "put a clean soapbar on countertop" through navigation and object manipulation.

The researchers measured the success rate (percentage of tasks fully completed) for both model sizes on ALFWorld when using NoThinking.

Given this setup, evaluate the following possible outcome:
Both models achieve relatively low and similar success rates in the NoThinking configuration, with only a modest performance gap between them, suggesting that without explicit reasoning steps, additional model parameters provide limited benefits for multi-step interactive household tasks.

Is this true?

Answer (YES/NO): NO